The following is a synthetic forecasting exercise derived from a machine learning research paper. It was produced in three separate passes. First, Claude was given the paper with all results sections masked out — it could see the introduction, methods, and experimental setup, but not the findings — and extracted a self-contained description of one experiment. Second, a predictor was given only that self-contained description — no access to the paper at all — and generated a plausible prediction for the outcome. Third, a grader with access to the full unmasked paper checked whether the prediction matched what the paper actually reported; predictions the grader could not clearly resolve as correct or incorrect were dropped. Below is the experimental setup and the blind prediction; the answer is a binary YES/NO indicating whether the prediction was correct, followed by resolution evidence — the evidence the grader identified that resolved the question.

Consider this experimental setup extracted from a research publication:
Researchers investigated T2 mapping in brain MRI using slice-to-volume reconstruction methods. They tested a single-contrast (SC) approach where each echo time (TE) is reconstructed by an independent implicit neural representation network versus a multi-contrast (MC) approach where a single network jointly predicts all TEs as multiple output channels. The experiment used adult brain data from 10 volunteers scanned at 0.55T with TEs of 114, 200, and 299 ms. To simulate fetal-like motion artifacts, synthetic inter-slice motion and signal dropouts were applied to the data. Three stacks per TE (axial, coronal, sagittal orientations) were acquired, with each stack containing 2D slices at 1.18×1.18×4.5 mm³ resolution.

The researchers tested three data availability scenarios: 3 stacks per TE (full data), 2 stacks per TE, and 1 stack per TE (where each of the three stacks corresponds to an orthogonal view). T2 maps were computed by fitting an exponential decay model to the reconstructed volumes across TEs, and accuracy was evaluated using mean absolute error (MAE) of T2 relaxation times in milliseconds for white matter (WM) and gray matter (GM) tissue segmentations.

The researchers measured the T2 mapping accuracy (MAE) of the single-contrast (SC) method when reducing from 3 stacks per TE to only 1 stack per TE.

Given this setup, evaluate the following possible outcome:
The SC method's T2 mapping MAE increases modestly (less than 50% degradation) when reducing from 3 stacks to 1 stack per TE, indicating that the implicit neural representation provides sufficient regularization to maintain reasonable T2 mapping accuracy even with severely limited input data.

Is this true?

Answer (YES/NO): NO